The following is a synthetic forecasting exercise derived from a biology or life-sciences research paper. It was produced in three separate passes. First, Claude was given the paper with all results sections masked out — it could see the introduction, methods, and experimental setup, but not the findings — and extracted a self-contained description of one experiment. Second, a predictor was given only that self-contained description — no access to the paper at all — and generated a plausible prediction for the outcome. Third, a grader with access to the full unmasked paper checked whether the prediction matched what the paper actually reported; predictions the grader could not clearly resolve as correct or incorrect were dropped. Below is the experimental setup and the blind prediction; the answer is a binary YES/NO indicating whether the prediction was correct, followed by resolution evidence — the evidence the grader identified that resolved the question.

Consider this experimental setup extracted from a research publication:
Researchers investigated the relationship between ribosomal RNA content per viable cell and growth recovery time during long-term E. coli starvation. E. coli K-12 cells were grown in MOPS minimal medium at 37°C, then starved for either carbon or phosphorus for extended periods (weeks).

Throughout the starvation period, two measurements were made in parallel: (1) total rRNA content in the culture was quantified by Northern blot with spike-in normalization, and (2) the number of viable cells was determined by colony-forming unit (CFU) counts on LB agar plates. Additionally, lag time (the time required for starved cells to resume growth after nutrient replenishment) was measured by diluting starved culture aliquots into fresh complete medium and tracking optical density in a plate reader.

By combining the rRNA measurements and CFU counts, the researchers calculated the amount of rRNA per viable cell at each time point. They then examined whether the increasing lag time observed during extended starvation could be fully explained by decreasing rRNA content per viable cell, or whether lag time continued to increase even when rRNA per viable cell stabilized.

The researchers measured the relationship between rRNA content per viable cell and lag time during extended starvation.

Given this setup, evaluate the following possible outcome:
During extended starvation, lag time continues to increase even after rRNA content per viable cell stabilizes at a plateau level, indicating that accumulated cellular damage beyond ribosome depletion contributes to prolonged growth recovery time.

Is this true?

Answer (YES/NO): YES